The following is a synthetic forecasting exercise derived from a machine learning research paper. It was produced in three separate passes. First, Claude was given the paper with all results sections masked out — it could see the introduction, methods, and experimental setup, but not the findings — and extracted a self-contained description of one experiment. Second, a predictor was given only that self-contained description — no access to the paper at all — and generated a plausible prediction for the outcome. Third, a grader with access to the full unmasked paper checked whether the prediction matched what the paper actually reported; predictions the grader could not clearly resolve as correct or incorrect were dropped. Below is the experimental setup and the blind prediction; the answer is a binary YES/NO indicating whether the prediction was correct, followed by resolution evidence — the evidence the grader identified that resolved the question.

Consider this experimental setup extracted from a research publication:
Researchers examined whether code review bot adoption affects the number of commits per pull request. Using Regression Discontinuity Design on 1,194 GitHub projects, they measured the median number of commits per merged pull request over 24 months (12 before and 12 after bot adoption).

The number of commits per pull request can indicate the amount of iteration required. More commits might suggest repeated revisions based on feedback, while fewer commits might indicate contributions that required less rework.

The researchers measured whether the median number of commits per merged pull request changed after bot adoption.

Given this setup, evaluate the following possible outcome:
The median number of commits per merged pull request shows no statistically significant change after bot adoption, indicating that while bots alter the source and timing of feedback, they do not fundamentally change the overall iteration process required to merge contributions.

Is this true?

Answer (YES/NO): YES